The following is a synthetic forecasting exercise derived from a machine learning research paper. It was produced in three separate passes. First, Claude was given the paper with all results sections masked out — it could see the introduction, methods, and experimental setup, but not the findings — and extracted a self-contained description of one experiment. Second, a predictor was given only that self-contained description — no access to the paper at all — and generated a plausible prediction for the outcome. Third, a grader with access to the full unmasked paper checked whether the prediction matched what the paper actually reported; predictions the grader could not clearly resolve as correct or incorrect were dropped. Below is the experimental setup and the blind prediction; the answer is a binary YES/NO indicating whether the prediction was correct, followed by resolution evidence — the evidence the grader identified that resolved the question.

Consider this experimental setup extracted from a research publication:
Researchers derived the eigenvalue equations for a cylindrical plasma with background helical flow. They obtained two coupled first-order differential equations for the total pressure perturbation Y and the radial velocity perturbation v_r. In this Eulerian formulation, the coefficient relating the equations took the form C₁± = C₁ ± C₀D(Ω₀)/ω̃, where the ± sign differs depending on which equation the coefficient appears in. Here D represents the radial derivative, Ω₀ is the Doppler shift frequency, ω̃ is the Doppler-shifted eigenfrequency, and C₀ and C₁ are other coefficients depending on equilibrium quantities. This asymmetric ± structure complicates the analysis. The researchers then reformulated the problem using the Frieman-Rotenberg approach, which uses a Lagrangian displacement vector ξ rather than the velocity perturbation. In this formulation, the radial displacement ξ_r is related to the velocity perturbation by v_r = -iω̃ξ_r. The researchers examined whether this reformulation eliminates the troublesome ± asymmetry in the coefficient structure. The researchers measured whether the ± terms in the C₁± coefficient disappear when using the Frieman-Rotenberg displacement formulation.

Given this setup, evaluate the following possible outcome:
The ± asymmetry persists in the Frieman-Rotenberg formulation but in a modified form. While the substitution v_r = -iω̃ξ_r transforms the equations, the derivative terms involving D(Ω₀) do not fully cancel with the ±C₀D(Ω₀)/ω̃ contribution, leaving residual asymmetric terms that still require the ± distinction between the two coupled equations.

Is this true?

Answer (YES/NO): NO